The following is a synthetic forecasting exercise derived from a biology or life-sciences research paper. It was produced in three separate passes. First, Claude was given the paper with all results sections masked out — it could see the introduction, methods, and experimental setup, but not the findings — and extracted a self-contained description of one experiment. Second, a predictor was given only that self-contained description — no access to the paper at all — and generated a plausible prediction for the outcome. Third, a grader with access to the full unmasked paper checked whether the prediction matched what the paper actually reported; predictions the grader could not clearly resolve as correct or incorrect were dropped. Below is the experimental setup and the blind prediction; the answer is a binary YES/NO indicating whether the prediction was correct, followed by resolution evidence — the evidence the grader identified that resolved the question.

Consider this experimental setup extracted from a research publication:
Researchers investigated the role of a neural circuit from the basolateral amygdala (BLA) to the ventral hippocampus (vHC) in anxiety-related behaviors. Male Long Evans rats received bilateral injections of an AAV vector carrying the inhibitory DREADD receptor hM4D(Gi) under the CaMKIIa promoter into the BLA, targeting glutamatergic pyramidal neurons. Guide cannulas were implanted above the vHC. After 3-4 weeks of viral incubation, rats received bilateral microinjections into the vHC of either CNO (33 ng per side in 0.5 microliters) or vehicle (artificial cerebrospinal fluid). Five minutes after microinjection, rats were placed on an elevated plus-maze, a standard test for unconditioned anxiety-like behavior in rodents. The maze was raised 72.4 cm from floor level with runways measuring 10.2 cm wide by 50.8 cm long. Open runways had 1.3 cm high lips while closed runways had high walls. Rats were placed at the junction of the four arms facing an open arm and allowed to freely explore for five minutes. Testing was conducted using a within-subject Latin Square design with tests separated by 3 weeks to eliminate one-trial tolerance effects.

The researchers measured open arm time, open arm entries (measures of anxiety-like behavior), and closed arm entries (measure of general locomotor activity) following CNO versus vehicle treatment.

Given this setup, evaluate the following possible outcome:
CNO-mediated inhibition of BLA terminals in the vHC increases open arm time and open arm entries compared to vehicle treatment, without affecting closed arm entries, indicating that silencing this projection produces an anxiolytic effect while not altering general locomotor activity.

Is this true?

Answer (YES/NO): YES